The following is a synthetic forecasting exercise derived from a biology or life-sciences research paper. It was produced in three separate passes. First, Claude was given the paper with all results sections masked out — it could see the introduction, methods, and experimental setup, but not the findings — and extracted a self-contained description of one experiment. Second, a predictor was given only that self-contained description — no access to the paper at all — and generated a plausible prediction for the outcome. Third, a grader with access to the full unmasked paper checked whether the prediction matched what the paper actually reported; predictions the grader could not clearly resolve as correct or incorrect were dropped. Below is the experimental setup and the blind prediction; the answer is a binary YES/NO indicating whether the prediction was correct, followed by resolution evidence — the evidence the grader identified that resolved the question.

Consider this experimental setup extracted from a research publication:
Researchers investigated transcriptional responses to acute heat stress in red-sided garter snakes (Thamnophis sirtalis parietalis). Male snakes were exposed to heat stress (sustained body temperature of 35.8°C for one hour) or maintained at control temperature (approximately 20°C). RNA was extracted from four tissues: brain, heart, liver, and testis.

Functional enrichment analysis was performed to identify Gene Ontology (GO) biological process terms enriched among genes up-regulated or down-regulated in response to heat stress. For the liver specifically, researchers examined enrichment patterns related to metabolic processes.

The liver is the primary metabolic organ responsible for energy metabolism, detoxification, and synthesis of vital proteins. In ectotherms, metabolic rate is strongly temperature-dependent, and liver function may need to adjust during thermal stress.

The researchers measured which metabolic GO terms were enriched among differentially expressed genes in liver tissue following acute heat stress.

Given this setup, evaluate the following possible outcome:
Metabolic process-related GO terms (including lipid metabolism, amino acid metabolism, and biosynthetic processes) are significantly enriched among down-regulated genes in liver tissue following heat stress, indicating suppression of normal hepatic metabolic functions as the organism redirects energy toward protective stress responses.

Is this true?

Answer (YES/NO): NO